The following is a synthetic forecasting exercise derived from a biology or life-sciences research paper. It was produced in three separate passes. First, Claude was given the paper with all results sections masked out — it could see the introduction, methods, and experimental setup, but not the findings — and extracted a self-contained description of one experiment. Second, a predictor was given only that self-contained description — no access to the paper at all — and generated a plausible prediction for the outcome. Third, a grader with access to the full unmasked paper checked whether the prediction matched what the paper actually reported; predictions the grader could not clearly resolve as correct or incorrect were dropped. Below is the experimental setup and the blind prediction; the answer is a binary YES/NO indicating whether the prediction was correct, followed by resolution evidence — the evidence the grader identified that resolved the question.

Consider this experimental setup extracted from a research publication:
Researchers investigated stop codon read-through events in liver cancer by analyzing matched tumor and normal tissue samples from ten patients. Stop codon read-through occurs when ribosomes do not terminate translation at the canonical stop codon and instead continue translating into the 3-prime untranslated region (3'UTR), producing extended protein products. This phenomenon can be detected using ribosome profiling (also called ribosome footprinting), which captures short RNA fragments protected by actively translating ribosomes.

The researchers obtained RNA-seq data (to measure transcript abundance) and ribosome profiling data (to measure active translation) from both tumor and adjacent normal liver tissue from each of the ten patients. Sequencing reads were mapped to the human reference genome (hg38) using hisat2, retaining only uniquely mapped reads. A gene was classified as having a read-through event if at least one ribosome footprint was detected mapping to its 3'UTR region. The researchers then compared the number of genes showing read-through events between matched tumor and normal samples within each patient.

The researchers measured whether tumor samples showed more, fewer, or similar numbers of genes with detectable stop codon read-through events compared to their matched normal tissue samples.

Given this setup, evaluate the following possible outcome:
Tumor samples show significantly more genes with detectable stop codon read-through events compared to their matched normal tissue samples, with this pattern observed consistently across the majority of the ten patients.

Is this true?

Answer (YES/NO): YES